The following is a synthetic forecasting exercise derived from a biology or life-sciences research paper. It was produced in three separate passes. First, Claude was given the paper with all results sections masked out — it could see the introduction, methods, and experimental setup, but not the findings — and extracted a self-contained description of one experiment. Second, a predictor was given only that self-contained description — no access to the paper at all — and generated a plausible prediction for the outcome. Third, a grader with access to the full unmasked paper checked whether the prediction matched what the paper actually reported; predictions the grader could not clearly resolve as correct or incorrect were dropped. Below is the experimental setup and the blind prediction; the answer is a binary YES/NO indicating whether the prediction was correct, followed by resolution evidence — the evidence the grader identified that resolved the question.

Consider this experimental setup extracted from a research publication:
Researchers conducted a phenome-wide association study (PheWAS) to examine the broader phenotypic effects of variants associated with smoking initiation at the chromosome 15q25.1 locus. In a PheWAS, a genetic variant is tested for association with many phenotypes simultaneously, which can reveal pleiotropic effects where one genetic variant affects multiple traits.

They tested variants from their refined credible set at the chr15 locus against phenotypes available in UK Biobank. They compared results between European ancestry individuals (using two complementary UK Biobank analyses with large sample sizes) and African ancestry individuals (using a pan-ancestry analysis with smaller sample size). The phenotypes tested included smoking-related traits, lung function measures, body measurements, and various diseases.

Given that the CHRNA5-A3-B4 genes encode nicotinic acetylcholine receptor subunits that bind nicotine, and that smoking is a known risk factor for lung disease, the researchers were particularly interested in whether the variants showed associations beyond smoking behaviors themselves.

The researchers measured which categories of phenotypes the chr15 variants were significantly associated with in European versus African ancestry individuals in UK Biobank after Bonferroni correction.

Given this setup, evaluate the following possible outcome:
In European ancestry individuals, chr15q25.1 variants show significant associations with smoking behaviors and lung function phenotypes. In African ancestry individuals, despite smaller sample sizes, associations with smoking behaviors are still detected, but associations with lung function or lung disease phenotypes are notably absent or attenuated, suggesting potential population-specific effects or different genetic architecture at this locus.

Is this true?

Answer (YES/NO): NO